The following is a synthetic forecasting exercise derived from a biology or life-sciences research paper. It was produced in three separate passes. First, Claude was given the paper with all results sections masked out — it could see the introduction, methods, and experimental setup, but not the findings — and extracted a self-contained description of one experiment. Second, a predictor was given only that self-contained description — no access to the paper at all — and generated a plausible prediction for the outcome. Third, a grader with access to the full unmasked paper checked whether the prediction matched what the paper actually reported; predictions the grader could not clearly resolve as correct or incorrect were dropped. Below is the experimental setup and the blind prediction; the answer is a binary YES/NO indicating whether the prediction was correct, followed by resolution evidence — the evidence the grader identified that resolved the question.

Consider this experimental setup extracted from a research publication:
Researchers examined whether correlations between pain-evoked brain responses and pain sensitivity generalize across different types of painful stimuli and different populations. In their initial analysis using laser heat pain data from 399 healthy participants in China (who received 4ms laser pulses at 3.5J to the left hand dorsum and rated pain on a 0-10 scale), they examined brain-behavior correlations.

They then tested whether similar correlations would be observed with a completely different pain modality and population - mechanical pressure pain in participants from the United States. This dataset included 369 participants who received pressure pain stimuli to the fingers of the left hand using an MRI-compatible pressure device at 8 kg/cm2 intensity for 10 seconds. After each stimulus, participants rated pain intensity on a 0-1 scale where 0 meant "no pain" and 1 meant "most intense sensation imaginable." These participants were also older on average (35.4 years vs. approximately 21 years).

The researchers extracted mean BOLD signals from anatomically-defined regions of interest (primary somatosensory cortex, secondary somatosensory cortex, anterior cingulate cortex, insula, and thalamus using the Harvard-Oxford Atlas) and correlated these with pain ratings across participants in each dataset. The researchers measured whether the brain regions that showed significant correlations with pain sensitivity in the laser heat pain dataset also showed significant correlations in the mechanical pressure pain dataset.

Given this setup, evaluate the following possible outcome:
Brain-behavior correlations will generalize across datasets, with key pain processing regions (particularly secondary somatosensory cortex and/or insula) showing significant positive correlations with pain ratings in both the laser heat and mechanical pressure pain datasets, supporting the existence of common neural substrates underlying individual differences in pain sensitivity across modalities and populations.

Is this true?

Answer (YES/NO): YES